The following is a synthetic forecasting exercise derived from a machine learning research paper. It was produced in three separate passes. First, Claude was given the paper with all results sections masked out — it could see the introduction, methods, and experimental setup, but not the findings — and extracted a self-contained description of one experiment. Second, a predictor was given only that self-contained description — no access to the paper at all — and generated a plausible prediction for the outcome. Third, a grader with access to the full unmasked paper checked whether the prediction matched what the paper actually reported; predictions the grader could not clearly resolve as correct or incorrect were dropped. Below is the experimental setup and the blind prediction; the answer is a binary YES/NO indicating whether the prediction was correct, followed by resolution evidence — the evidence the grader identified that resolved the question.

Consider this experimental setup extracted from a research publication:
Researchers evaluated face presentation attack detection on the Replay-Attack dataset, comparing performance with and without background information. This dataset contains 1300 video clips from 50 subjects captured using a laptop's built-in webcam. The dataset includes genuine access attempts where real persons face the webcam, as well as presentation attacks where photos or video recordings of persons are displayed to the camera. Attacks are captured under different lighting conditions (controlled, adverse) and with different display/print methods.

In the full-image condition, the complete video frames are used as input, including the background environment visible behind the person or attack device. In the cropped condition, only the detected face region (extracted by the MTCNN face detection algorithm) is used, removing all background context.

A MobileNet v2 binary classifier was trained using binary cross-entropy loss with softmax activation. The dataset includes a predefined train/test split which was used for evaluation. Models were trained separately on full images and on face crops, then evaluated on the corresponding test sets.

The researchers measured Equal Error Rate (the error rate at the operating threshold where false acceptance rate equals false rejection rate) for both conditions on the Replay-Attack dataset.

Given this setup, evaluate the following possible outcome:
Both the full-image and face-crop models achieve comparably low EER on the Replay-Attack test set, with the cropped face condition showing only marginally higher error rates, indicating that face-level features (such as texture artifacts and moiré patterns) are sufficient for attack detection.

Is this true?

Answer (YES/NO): NO